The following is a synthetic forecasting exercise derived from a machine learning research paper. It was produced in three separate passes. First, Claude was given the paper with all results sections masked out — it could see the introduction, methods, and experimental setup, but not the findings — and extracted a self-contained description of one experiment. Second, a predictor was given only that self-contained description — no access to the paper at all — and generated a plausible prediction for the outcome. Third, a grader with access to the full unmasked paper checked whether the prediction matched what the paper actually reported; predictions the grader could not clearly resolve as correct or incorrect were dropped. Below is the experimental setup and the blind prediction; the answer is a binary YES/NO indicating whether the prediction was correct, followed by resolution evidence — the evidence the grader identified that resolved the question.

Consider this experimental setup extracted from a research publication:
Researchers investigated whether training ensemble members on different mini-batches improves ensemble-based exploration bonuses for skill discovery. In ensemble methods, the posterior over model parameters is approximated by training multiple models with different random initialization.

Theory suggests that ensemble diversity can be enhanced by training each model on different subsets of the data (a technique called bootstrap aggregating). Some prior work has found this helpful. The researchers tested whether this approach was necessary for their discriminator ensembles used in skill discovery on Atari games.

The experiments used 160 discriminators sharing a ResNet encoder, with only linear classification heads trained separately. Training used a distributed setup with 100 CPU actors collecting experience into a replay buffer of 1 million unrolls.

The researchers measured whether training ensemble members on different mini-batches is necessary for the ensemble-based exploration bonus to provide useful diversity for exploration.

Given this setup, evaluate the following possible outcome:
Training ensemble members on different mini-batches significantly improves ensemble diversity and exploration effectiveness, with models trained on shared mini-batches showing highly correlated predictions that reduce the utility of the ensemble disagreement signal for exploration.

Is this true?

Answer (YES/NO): NO